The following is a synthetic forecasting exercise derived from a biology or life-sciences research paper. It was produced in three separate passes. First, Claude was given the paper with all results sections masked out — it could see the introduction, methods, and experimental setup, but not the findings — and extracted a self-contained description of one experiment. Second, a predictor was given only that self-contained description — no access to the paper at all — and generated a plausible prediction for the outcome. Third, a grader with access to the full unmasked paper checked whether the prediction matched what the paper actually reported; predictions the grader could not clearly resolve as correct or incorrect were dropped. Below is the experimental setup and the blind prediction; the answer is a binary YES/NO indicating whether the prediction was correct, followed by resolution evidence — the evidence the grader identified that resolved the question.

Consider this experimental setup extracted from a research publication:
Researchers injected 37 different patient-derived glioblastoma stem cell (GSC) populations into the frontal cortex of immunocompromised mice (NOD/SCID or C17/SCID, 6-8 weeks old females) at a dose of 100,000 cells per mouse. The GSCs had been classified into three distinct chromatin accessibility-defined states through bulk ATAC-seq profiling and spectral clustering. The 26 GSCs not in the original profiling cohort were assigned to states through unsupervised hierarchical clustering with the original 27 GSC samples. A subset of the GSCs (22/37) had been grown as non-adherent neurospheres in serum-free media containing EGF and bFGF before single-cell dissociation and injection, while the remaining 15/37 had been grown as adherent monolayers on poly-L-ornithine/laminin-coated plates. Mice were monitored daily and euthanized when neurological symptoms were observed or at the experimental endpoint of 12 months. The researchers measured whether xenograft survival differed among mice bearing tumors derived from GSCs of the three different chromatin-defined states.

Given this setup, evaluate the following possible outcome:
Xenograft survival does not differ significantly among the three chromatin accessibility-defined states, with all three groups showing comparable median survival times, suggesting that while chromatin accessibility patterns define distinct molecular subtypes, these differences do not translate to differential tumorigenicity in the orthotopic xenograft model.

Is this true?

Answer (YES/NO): NO